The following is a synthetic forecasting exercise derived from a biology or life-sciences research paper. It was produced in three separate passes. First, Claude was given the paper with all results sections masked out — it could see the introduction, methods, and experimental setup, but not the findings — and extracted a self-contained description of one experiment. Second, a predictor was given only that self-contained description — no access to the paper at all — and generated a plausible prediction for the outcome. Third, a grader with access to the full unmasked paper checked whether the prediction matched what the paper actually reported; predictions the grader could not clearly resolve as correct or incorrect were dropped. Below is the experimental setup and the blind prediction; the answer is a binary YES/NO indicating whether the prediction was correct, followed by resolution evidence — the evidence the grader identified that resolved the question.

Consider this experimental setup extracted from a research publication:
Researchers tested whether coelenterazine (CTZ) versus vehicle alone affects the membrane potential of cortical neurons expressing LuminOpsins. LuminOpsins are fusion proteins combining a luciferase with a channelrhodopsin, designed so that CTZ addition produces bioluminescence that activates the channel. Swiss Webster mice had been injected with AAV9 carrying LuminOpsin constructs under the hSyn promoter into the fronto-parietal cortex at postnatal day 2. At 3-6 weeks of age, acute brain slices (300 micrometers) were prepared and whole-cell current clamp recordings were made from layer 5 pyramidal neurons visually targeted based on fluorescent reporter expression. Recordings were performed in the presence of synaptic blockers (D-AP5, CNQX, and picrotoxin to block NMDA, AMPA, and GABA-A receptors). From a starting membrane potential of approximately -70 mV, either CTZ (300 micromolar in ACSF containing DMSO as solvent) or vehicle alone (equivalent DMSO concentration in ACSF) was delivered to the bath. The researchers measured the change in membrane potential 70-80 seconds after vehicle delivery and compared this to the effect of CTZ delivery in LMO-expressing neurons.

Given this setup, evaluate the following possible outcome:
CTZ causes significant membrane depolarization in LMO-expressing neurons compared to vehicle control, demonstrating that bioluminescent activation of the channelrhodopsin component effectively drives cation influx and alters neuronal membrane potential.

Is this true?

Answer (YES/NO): YES